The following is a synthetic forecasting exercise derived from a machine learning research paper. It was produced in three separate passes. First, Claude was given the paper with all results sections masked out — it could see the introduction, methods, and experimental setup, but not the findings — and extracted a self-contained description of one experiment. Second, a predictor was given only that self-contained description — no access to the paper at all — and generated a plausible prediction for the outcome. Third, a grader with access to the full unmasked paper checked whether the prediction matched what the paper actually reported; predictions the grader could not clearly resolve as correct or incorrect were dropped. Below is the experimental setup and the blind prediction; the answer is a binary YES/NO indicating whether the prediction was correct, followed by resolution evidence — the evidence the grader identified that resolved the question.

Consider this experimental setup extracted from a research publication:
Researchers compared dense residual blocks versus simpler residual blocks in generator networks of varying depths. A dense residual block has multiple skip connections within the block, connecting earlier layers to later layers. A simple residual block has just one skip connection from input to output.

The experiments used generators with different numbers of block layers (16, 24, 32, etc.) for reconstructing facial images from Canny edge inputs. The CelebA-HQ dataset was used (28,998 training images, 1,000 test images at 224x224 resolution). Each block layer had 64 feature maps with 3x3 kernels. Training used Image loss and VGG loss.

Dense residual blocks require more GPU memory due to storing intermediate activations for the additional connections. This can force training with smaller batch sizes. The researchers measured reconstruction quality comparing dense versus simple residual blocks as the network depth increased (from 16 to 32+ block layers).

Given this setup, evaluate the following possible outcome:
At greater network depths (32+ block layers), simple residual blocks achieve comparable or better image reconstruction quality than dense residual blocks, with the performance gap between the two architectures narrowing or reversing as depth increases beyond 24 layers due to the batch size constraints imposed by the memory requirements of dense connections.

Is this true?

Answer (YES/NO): YES